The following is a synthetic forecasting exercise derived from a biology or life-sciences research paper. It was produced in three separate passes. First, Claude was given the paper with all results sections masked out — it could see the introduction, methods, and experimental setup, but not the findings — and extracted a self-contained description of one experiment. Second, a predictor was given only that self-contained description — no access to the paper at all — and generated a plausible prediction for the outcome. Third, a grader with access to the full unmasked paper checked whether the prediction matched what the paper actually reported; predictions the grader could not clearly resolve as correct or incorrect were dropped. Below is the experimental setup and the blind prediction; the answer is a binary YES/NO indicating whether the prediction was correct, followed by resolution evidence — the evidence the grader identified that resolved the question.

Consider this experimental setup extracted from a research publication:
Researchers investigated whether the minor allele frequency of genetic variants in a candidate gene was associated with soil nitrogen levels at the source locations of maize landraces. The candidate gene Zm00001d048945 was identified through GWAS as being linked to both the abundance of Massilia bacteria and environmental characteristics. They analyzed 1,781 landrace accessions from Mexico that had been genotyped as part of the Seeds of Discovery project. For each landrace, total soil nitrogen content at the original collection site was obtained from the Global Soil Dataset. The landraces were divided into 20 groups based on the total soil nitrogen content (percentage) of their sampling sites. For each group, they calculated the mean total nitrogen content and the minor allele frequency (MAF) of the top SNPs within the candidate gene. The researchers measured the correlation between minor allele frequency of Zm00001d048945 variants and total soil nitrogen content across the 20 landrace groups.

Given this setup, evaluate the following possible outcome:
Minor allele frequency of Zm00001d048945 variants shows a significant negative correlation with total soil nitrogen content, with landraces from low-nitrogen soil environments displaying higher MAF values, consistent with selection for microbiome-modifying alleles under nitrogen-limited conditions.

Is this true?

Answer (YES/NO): YES